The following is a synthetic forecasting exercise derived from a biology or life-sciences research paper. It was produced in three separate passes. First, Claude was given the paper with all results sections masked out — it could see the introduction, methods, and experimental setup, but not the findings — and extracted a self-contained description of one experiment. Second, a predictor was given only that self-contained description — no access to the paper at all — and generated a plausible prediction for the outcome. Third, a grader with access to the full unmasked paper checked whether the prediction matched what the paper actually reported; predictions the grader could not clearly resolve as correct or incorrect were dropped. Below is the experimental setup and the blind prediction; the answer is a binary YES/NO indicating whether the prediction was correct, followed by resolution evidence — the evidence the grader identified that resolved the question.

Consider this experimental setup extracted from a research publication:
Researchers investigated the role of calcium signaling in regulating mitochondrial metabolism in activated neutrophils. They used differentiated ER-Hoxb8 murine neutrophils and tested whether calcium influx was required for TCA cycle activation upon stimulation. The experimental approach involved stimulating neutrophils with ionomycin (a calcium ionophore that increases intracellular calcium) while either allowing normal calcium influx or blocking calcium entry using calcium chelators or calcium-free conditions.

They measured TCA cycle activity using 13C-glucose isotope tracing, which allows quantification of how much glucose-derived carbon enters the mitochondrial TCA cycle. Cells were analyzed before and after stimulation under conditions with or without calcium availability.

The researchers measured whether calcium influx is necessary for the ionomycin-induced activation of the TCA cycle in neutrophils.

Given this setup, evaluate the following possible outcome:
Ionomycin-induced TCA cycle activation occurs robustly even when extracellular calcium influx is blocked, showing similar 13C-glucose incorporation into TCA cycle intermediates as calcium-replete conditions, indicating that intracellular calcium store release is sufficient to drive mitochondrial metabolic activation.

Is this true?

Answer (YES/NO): NO